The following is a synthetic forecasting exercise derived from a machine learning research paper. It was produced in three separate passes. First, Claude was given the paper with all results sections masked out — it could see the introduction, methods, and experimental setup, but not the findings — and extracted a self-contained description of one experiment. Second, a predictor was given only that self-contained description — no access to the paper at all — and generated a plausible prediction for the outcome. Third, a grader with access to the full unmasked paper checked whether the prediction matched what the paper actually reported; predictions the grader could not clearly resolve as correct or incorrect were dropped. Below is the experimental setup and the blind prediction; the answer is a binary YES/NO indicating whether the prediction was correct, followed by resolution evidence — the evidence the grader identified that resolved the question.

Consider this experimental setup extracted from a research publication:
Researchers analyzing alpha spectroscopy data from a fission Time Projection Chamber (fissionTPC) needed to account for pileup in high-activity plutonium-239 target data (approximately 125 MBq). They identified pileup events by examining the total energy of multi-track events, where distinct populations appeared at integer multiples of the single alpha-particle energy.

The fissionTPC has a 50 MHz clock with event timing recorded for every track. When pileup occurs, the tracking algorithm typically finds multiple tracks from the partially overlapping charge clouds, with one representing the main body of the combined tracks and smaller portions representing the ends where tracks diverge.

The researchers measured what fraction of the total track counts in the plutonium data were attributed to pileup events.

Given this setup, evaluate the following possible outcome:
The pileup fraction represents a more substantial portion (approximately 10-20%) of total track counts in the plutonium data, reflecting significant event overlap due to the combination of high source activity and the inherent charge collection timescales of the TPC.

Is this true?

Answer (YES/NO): NO